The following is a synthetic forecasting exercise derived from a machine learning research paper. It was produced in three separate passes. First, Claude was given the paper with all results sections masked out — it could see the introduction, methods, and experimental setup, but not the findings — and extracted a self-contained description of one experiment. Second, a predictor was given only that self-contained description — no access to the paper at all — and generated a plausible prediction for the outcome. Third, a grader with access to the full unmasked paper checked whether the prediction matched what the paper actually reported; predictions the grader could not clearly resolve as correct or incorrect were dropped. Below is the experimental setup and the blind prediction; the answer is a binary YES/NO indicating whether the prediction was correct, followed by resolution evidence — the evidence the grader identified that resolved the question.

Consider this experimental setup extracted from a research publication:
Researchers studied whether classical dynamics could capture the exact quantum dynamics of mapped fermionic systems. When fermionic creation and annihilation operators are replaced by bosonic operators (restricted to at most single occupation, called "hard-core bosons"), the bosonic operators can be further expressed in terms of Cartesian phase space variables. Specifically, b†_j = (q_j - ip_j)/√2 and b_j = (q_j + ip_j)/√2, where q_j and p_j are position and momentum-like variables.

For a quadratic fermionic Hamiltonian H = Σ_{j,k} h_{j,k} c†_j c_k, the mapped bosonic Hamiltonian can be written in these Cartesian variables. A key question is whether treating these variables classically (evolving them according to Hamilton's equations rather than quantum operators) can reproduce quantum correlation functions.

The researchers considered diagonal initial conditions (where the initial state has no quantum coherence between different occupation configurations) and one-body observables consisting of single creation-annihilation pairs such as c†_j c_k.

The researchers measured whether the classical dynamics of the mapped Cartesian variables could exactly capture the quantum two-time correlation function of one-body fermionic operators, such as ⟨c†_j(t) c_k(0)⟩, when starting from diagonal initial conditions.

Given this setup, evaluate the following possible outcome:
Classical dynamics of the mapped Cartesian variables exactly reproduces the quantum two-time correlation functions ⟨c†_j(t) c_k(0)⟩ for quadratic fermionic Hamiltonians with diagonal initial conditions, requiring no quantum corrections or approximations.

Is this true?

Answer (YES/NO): YES